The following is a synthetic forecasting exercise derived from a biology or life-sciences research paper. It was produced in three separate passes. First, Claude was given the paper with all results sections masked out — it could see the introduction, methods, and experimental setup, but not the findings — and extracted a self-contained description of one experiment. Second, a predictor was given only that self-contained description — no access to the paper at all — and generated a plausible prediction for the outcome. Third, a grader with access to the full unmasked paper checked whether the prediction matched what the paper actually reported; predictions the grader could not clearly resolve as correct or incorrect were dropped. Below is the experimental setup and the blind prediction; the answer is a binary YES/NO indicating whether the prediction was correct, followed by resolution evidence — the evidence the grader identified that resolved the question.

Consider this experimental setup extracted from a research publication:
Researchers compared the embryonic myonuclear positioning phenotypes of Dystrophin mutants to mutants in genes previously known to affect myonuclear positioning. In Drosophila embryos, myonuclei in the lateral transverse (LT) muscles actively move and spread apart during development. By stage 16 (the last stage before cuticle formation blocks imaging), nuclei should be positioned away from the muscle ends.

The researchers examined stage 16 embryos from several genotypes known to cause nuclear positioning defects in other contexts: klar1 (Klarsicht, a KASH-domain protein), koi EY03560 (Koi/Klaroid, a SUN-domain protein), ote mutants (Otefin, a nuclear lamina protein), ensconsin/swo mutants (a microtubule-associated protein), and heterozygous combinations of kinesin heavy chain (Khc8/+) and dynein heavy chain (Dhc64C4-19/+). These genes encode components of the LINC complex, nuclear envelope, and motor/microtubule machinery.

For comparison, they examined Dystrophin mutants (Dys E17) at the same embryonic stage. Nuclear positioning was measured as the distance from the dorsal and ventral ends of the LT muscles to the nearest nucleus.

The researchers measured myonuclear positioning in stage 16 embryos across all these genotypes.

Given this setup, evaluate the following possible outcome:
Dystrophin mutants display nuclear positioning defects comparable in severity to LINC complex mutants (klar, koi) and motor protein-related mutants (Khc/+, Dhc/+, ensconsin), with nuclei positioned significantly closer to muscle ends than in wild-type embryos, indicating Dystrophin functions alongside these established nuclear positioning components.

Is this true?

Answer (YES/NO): NO